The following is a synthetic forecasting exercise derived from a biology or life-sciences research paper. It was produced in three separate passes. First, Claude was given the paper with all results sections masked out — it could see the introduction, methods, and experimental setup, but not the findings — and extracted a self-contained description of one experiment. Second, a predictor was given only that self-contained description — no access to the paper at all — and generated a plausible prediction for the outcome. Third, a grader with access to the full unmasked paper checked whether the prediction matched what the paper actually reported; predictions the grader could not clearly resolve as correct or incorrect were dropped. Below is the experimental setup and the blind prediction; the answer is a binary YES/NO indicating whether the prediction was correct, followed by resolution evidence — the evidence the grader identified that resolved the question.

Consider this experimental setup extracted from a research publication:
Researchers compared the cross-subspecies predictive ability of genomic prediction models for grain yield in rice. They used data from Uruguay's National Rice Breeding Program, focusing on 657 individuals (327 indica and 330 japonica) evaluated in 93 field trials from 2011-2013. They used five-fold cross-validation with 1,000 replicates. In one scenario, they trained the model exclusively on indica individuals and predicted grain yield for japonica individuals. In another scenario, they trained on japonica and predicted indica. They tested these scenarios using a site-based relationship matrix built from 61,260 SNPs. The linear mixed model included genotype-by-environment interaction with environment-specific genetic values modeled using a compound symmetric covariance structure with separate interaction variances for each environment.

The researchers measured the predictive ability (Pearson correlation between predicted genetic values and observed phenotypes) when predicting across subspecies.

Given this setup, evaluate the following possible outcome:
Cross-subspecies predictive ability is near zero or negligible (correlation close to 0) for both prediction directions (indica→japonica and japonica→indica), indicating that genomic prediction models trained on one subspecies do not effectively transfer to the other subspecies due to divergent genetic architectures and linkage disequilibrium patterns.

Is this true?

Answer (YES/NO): NO